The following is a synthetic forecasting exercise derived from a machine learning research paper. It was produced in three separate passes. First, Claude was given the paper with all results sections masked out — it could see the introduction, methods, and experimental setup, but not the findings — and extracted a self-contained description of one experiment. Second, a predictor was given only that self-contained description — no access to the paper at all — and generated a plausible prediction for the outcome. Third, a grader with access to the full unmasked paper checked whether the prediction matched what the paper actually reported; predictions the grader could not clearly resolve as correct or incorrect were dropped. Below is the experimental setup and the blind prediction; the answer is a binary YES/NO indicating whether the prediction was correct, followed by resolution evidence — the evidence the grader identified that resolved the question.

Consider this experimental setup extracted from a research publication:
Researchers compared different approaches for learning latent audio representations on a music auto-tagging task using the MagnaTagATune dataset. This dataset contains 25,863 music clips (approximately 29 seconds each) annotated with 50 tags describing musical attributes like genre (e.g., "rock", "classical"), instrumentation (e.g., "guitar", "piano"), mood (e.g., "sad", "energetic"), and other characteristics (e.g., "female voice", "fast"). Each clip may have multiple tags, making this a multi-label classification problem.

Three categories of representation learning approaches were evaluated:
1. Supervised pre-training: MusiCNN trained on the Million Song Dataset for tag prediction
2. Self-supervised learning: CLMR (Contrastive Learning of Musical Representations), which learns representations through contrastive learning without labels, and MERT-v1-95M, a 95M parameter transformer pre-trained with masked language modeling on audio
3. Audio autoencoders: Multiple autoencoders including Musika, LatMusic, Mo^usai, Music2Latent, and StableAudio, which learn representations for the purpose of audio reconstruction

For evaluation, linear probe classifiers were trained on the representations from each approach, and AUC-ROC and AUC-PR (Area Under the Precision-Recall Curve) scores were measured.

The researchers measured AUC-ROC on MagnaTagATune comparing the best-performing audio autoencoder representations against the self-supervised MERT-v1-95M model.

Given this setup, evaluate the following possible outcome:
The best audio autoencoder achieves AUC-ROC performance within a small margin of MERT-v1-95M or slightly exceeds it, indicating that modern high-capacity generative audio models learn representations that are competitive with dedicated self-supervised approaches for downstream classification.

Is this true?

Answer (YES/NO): NO